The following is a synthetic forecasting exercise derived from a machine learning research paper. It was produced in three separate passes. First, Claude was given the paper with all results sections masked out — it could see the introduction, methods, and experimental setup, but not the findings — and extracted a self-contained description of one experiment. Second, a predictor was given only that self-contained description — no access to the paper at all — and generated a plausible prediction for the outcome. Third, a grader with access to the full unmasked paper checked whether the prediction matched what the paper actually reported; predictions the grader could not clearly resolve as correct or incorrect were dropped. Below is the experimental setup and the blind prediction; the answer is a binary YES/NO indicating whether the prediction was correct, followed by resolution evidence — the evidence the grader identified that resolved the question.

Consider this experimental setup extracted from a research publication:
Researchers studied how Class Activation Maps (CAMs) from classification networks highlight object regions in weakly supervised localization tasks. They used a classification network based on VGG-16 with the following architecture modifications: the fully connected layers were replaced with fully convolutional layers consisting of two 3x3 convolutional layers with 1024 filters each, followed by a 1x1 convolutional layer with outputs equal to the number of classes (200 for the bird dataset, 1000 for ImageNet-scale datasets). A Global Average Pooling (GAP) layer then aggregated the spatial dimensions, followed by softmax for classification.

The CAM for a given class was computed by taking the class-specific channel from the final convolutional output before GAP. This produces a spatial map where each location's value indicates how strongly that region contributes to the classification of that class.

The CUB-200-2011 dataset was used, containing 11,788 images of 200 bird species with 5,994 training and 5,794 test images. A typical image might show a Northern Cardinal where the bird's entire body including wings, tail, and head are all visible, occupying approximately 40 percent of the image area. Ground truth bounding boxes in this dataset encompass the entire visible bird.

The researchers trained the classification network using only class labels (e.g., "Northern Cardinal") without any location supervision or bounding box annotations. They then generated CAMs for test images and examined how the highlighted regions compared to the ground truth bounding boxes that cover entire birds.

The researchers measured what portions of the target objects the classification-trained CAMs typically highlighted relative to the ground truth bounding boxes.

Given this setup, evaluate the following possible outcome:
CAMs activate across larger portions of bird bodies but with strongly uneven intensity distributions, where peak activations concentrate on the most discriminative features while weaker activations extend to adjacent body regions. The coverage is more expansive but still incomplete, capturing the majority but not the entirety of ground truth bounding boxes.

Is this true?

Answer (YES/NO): NO